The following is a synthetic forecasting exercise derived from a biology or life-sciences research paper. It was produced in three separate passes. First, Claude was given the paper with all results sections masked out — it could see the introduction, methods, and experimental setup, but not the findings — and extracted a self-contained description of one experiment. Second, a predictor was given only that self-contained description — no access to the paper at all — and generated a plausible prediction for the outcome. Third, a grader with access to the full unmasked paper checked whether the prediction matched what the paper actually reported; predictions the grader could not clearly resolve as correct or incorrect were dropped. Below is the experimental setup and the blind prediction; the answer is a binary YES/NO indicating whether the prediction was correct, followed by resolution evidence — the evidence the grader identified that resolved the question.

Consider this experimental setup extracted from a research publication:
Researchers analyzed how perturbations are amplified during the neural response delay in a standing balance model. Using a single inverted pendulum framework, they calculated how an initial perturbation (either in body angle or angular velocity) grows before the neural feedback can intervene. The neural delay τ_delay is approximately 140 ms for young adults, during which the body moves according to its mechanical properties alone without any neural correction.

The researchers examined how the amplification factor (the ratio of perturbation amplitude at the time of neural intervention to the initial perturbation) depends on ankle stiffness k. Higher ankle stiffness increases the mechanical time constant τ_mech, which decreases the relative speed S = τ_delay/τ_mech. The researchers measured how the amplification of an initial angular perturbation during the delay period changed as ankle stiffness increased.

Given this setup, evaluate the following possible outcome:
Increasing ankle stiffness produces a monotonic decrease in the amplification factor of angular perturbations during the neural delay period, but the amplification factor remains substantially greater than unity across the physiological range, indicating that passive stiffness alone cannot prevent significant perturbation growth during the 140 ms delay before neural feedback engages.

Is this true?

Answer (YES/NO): NO